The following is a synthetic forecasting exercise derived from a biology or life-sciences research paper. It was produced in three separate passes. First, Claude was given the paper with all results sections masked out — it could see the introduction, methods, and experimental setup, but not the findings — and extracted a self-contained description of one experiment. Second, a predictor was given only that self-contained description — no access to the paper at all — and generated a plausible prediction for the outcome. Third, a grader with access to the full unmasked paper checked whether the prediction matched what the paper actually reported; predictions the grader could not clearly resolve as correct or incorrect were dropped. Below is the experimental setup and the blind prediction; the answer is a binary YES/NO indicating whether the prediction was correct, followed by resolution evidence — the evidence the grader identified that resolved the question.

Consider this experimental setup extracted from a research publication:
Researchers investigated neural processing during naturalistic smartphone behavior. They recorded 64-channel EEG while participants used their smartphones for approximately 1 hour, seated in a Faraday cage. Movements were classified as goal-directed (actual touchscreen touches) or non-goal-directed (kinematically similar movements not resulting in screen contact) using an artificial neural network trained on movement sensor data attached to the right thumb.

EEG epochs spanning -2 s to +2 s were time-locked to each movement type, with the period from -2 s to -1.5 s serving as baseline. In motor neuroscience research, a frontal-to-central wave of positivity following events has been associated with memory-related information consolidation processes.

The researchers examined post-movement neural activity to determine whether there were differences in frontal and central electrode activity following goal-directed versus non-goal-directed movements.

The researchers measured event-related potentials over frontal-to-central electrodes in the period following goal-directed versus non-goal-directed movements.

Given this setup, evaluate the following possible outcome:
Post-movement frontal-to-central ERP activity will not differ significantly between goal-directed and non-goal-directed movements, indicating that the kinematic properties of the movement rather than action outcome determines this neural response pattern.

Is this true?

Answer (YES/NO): NO